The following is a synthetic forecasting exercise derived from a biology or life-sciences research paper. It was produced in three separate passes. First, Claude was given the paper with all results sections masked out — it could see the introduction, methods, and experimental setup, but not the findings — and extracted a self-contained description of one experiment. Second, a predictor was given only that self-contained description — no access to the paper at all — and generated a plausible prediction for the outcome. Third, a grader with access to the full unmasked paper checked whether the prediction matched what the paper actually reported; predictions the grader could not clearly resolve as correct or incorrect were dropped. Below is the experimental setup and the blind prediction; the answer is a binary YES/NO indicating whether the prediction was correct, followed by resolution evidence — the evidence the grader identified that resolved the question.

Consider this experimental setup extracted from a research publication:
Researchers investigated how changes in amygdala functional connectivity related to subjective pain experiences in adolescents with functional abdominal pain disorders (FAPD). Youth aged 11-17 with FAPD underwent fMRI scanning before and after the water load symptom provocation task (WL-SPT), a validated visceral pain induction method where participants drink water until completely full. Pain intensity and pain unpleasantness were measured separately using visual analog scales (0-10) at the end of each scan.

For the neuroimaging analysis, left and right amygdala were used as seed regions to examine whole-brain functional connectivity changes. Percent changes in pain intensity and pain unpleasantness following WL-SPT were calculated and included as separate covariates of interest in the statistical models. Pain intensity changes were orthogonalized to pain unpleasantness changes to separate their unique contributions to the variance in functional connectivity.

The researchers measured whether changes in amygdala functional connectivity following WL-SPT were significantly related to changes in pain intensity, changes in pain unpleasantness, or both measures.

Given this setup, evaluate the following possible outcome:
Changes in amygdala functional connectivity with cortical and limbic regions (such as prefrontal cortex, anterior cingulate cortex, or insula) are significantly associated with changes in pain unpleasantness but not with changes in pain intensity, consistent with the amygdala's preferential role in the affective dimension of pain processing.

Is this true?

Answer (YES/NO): NO